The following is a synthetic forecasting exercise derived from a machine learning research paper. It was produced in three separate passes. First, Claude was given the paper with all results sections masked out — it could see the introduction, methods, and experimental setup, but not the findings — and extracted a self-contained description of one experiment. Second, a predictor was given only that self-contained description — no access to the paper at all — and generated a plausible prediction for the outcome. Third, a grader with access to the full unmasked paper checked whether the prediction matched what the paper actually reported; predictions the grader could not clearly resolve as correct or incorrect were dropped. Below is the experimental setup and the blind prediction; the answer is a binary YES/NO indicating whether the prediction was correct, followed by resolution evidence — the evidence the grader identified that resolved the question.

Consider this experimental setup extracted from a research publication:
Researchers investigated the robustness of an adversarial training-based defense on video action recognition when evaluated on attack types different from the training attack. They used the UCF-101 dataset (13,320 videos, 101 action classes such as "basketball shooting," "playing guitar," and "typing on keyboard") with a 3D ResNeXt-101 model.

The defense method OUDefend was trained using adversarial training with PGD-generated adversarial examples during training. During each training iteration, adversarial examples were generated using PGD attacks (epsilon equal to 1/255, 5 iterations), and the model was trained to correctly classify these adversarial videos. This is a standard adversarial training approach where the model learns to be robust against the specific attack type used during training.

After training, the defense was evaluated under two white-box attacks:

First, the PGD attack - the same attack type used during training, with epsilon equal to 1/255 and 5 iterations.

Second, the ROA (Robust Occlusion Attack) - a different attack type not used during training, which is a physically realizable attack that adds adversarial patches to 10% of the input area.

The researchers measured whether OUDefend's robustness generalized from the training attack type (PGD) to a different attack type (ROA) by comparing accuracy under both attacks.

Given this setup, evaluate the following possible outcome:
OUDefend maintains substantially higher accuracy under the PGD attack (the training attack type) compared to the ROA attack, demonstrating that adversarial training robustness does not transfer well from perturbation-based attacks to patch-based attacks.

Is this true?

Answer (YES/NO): YES